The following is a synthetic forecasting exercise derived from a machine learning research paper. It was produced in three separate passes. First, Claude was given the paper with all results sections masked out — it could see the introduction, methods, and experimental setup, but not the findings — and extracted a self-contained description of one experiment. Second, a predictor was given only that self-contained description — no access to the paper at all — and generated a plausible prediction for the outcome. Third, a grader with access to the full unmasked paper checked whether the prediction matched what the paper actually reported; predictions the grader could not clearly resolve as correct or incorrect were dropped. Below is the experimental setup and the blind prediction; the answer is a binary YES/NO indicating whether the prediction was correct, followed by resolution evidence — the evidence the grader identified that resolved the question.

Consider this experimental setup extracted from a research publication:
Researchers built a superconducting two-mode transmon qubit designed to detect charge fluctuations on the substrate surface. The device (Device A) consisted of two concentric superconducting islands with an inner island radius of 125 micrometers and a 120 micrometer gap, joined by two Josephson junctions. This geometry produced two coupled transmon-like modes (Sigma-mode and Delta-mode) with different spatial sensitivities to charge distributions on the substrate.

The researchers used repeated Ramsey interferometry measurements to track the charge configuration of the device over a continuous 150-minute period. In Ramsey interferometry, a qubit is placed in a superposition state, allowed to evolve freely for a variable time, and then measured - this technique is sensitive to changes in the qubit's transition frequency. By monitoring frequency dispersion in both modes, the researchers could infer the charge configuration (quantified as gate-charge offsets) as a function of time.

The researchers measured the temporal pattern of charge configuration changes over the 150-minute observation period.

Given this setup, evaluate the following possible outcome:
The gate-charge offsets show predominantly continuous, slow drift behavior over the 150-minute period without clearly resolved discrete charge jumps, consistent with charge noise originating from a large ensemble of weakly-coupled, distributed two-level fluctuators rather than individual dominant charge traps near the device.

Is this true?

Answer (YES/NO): NO